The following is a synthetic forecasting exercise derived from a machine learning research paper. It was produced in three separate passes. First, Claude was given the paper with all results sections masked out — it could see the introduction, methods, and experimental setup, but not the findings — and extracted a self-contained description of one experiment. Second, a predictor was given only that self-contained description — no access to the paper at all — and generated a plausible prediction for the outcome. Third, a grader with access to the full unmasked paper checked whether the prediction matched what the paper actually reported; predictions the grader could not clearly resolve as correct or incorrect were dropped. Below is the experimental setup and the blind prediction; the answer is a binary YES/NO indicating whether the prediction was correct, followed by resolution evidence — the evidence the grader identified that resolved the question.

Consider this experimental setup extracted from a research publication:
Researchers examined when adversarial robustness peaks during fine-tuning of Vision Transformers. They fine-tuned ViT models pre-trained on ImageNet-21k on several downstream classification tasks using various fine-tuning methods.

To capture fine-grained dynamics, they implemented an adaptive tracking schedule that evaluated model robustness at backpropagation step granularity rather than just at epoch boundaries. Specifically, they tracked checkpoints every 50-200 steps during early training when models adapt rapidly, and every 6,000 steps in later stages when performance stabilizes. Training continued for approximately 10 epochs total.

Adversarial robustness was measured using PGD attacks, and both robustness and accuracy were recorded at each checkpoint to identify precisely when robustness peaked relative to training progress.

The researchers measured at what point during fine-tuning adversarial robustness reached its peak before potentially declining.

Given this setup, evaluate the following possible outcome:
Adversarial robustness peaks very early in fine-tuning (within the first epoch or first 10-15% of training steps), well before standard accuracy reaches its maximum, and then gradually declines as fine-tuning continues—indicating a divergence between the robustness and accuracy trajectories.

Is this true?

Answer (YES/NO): NO